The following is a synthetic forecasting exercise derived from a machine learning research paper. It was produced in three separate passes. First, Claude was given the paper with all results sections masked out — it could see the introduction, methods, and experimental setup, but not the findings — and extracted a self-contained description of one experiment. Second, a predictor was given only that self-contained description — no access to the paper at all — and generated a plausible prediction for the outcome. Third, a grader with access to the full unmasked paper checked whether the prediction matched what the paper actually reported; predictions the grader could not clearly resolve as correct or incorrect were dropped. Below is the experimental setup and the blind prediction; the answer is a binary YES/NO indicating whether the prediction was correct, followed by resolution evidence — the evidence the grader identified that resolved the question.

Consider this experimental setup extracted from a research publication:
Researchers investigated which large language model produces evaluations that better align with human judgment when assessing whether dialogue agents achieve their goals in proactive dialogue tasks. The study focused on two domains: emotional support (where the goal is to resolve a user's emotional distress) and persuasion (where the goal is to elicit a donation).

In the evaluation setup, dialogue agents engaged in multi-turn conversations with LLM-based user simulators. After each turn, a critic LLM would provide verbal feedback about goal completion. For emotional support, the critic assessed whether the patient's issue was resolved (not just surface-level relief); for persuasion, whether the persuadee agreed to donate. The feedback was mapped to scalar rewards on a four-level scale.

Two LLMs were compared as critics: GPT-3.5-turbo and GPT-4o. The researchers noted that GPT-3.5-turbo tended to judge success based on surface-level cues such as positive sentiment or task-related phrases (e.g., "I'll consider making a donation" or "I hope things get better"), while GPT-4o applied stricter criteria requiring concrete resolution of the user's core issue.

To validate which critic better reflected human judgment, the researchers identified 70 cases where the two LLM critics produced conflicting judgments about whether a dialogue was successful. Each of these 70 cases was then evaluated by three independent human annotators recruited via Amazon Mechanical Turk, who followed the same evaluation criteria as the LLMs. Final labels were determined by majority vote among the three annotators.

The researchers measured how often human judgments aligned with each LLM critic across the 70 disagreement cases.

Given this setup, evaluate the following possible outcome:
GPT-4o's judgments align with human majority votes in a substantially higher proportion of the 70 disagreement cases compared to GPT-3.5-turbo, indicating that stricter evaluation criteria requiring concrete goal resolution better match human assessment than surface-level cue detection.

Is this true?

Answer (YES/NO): YES